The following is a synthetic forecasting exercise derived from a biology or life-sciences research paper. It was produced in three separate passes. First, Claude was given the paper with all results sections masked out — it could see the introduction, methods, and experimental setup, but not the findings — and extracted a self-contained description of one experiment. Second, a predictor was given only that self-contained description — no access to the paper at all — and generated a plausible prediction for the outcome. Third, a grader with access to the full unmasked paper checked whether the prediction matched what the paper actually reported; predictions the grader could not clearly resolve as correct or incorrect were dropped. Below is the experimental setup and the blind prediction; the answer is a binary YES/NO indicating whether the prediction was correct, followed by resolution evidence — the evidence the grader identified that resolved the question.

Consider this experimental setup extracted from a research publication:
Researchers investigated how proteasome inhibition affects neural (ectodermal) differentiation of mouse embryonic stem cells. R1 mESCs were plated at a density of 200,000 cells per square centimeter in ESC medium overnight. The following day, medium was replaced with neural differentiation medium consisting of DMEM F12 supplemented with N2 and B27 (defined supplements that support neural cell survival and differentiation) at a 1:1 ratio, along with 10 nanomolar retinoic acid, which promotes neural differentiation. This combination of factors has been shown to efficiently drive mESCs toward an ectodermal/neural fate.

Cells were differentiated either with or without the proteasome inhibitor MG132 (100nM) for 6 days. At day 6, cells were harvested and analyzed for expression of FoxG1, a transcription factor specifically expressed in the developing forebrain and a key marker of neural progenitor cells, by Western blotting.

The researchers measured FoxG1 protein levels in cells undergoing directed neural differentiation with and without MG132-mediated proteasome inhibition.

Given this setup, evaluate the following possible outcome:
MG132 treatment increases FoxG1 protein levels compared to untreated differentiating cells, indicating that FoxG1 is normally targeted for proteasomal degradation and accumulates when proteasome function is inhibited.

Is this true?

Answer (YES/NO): NO